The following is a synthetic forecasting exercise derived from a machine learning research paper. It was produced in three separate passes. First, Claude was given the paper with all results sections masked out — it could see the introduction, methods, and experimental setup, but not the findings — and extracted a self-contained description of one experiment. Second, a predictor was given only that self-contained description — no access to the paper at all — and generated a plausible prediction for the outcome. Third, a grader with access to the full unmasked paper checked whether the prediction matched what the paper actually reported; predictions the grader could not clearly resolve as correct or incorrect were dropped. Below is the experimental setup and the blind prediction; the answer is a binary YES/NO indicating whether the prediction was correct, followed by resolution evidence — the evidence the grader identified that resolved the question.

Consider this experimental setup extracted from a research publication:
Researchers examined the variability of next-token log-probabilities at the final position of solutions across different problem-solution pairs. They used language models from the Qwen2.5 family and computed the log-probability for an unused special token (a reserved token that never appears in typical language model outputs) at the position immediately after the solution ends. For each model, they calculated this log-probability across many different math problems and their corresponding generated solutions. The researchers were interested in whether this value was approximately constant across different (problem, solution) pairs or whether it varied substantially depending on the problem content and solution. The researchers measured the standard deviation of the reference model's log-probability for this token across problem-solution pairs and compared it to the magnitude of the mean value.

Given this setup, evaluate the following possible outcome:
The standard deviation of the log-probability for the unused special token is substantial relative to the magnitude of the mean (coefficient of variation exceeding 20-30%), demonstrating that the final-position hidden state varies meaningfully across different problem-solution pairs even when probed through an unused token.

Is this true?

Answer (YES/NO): NO